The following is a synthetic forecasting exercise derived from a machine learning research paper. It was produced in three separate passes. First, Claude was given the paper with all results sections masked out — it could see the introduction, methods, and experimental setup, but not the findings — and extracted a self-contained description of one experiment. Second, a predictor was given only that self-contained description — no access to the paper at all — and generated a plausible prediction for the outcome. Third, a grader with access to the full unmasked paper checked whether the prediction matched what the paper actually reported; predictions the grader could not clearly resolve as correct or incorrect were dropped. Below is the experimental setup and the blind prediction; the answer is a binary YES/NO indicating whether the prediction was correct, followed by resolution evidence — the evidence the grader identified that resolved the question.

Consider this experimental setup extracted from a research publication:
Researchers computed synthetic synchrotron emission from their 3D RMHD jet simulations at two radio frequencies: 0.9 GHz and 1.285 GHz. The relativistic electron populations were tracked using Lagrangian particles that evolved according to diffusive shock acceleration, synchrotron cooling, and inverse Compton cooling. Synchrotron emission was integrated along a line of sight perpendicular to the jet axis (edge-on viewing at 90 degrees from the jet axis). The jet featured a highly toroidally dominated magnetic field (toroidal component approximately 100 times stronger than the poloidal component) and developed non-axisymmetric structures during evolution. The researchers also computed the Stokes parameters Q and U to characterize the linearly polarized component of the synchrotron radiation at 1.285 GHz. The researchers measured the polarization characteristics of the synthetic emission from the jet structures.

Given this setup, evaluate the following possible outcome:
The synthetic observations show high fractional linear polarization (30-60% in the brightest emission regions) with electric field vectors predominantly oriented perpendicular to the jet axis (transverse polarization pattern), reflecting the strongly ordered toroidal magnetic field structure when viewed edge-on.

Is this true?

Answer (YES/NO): NO